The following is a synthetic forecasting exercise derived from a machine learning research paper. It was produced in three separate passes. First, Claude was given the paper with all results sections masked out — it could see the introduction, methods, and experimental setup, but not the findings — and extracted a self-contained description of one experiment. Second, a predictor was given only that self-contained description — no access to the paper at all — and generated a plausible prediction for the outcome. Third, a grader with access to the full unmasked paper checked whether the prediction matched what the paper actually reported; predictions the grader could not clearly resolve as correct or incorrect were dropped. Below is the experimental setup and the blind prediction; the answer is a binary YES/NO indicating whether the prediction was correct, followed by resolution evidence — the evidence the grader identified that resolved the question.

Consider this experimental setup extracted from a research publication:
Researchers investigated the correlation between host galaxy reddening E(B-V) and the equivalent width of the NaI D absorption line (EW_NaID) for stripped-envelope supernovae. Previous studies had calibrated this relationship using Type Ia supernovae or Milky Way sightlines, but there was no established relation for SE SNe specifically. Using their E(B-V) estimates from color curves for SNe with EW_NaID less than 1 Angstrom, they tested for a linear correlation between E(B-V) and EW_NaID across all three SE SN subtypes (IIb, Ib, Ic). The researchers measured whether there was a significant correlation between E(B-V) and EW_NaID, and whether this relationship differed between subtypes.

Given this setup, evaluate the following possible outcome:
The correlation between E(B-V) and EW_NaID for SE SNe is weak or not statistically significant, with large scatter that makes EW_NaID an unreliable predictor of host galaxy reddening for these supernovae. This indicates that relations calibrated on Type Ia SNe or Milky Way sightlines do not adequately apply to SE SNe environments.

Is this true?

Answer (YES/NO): NO